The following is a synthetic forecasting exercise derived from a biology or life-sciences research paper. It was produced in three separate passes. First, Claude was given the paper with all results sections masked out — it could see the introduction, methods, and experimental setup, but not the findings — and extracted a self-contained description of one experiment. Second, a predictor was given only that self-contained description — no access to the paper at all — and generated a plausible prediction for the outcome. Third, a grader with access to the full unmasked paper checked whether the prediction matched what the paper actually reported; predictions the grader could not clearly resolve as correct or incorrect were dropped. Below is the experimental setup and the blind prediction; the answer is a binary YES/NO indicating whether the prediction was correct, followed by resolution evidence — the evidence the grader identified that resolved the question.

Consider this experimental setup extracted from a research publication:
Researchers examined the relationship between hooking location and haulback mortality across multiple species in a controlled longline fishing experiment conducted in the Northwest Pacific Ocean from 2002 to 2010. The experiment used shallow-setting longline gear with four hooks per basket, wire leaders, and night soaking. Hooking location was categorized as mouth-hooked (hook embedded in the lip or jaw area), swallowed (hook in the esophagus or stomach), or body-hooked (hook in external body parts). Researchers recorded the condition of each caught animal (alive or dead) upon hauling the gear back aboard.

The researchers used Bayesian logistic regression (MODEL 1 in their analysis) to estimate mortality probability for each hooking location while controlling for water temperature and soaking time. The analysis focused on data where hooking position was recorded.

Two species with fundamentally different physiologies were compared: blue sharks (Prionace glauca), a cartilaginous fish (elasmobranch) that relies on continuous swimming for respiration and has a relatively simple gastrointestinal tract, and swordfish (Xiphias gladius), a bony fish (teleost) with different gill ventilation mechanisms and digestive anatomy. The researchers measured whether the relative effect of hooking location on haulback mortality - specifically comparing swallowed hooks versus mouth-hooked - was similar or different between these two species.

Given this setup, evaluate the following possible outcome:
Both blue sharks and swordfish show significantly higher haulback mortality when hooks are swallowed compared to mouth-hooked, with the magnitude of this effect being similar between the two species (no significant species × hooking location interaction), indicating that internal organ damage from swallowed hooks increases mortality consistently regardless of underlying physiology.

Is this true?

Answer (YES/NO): NO